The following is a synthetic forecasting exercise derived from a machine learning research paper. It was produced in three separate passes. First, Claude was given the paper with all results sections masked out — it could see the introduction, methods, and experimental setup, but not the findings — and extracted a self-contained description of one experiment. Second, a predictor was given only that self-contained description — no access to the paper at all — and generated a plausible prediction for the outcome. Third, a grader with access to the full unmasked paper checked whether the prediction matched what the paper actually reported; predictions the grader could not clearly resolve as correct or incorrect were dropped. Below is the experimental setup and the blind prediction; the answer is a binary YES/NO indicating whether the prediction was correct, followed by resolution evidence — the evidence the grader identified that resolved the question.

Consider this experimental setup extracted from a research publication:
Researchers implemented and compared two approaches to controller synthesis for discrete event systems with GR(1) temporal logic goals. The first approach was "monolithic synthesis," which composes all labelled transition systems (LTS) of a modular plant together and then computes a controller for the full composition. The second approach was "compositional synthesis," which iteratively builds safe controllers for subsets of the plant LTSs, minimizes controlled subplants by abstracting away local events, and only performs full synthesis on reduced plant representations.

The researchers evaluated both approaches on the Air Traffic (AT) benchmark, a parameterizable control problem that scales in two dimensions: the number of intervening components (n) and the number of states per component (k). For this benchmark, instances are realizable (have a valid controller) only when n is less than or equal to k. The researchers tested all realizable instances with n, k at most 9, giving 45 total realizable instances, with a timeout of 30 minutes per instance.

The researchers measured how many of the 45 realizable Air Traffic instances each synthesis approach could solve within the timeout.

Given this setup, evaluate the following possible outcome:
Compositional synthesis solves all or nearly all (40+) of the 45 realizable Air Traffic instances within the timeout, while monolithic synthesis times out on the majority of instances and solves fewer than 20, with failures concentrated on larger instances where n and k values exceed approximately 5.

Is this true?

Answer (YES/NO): NO